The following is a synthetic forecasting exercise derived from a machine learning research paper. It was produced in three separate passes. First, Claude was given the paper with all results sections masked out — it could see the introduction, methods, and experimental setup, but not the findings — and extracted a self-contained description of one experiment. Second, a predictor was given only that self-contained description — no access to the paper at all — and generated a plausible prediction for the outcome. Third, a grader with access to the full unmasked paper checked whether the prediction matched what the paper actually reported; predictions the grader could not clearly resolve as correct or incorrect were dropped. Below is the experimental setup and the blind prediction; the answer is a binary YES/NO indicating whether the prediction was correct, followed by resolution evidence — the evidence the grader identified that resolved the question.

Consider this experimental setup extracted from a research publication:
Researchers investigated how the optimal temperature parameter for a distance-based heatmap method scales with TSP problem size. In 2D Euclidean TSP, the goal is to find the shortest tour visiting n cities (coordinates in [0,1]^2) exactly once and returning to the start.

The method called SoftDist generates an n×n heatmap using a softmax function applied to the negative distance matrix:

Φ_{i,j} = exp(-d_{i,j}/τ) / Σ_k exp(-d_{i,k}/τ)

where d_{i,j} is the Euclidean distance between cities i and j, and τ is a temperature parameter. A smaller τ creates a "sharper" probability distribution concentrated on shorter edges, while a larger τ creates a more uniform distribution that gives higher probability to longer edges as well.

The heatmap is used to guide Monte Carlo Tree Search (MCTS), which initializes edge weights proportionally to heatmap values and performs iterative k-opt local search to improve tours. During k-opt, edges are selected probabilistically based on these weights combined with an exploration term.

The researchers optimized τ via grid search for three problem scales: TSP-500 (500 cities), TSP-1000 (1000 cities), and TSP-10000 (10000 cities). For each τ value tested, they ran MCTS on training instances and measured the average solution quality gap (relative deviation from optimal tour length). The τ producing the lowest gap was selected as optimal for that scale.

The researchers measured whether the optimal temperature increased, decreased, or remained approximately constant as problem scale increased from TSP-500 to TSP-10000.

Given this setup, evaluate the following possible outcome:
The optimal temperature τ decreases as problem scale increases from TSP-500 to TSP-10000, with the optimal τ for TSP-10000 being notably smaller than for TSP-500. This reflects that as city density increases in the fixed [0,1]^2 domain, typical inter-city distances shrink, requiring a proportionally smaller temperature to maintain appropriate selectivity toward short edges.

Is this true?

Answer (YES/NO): YES